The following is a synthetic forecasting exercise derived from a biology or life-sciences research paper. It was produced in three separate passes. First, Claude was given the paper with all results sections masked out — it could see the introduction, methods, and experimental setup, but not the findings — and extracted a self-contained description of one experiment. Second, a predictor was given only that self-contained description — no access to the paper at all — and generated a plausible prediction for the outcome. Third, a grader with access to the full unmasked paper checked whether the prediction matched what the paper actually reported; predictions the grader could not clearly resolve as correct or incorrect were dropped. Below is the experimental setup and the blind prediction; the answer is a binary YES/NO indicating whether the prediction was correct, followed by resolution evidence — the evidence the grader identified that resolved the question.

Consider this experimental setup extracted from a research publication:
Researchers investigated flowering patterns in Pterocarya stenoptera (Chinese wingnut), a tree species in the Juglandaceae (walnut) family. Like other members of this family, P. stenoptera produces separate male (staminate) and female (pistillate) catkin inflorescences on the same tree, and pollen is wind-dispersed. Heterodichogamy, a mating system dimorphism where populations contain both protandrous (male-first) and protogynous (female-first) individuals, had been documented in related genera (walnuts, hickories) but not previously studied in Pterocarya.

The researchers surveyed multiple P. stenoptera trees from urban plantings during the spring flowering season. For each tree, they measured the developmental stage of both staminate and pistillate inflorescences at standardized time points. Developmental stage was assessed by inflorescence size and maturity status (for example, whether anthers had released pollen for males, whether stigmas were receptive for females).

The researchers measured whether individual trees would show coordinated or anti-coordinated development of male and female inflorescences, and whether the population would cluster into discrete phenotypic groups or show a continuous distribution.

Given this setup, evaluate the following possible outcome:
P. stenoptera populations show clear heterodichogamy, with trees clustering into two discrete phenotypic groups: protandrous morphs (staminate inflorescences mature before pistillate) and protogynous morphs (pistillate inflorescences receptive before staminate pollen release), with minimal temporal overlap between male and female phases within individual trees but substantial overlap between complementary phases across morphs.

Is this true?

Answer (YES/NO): YES